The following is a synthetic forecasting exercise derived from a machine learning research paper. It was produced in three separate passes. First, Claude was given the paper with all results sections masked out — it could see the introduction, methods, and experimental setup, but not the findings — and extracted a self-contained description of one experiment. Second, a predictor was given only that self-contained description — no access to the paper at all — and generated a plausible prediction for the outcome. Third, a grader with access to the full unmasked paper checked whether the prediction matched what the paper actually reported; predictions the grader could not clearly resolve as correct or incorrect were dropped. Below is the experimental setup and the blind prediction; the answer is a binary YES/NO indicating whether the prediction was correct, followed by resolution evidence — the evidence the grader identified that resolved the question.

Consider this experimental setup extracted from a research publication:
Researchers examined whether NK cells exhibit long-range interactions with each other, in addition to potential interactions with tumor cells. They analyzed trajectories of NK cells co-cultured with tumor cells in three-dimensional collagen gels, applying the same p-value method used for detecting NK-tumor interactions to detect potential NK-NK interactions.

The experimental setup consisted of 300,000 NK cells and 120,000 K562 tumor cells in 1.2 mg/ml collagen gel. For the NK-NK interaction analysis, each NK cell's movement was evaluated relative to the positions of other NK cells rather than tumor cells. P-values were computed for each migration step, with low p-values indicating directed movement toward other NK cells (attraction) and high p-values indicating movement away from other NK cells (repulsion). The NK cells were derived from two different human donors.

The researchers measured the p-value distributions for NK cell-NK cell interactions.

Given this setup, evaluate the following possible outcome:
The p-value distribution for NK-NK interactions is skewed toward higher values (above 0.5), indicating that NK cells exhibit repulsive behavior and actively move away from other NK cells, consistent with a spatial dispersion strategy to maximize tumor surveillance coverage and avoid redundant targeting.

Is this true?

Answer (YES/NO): NO